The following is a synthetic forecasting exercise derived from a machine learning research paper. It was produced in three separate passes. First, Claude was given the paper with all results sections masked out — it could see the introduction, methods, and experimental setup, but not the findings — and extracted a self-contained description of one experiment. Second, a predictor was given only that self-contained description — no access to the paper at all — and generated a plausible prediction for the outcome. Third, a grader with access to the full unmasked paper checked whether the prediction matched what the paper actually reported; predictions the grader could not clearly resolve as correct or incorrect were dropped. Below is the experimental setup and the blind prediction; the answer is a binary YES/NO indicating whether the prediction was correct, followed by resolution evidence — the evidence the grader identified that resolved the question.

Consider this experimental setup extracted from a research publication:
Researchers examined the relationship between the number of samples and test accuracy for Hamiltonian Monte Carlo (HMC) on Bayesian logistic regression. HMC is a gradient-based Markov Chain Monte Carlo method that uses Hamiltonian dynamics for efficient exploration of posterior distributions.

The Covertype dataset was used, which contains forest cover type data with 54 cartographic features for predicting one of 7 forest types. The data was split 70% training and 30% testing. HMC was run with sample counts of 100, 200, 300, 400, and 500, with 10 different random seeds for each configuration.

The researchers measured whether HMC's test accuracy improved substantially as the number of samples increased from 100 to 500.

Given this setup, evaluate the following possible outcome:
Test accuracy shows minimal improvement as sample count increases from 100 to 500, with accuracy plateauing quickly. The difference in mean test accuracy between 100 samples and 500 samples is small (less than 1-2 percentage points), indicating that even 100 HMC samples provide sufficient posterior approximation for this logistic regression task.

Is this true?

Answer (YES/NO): NO